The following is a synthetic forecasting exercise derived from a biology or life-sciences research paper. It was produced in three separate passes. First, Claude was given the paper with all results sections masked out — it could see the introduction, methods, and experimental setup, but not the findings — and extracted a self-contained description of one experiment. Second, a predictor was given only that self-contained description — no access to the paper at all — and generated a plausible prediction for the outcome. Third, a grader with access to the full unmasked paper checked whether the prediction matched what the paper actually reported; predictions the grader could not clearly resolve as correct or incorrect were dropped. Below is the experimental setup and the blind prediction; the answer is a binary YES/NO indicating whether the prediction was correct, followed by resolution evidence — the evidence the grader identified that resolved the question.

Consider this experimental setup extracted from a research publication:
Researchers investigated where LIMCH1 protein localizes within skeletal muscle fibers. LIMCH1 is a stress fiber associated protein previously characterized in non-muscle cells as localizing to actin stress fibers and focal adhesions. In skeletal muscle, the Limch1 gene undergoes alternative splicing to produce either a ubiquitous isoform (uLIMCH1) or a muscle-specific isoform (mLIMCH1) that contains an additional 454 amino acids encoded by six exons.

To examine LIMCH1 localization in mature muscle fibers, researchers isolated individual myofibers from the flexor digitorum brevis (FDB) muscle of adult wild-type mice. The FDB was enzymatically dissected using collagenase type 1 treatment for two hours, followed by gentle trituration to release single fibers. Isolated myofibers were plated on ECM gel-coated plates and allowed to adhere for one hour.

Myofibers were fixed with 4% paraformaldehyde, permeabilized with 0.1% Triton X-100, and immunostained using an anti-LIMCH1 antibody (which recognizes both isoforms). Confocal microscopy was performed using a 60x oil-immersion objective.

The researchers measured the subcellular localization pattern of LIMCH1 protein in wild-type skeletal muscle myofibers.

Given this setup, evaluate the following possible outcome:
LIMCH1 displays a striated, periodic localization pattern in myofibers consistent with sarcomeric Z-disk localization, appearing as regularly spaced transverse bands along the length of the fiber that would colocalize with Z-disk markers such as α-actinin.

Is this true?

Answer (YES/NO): NO